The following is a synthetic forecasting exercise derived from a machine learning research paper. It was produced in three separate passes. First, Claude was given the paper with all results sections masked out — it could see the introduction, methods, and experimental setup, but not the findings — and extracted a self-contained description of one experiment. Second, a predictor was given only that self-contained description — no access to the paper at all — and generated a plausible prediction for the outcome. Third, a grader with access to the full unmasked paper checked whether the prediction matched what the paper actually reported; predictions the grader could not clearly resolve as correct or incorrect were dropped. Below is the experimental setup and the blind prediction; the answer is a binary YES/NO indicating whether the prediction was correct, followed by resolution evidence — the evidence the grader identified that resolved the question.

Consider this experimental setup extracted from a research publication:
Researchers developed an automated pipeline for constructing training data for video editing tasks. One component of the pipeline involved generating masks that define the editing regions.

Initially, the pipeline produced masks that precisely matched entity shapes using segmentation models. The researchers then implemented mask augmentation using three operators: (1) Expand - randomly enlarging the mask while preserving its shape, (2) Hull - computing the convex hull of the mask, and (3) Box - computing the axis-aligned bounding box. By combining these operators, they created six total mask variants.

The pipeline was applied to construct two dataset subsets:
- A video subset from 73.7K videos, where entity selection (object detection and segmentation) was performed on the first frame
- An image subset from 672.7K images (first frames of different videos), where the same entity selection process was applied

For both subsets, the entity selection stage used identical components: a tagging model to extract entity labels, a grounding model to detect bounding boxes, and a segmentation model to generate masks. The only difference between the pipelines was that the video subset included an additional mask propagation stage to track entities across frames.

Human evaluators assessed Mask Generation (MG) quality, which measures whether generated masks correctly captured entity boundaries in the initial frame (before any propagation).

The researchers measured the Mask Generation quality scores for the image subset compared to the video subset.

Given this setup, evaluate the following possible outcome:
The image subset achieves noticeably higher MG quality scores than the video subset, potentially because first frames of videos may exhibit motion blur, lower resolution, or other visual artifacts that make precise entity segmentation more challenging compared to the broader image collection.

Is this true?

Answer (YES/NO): NO